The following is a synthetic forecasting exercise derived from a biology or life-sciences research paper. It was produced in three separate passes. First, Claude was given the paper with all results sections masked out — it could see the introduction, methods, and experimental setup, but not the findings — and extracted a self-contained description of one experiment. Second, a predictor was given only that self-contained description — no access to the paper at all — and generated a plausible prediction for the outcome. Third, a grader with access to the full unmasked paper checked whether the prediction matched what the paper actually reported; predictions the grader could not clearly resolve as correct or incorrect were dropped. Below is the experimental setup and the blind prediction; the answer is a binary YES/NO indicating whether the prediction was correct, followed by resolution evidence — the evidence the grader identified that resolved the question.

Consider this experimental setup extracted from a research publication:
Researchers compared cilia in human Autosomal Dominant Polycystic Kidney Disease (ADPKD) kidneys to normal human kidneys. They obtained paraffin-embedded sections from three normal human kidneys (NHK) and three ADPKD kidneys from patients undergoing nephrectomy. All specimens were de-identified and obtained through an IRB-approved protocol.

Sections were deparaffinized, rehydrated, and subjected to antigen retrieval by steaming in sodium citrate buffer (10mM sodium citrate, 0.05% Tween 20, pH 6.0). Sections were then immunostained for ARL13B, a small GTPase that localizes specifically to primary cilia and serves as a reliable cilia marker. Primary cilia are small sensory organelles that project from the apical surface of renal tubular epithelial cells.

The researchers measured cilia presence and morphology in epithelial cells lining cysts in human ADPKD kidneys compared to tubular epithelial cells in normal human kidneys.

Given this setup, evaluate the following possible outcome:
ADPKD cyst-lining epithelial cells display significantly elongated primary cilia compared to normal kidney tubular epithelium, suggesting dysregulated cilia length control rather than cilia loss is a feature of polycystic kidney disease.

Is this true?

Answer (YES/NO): YES